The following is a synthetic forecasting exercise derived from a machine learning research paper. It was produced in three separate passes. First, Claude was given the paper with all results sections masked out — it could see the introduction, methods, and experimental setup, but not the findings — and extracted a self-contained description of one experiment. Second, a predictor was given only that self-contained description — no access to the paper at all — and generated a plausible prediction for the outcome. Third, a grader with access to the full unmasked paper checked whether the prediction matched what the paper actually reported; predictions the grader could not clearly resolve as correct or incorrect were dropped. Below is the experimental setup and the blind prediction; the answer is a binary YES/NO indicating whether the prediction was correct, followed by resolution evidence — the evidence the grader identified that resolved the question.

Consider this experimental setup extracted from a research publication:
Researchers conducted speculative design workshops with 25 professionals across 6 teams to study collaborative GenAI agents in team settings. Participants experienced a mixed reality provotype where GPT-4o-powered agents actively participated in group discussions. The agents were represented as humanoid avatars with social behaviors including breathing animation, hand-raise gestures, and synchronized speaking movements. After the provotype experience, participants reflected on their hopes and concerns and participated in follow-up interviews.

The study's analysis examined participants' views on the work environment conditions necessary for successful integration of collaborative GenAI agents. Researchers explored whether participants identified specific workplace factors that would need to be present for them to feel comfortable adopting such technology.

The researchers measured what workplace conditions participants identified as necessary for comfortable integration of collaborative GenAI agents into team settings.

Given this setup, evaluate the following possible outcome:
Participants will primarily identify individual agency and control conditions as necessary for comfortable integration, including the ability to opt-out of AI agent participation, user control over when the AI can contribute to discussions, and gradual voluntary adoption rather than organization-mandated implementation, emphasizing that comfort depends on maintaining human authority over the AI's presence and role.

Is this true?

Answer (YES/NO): NO